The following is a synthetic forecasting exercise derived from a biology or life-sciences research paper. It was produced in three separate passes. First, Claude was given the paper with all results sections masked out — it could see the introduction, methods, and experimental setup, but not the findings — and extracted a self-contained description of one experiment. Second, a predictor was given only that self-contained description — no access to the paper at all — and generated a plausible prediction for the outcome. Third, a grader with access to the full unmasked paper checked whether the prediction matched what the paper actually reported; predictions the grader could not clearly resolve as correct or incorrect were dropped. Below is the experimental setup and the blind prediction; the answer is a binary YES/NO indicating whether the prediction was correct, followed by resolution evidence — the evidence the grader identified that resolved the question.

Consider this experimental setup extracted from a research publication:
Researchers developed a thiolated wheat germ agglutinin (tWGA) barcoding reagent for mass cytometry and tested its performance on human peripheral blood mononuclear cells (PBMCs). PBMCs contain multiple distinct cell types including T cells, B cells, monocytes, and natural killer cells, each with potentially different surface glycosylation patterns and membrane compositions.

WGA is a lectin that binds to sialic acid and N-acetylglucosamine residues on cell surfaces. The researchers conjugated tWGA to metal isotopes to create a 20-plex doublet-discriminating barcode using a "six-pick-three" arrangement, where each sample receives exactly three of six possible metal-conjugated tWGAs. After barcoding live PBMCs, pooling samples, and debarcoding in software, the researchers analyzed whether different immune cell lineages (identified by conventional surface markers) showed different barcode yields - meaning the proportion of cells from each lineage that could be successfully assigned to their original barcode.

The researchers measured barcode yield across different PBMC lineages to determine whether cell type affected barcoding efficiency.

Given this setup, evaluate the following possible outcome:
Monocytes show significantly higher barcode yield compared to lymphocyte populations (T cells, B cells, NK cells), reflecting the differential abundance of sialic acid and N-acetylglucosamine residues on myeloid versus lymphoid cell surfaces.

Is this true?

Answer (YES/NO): NO